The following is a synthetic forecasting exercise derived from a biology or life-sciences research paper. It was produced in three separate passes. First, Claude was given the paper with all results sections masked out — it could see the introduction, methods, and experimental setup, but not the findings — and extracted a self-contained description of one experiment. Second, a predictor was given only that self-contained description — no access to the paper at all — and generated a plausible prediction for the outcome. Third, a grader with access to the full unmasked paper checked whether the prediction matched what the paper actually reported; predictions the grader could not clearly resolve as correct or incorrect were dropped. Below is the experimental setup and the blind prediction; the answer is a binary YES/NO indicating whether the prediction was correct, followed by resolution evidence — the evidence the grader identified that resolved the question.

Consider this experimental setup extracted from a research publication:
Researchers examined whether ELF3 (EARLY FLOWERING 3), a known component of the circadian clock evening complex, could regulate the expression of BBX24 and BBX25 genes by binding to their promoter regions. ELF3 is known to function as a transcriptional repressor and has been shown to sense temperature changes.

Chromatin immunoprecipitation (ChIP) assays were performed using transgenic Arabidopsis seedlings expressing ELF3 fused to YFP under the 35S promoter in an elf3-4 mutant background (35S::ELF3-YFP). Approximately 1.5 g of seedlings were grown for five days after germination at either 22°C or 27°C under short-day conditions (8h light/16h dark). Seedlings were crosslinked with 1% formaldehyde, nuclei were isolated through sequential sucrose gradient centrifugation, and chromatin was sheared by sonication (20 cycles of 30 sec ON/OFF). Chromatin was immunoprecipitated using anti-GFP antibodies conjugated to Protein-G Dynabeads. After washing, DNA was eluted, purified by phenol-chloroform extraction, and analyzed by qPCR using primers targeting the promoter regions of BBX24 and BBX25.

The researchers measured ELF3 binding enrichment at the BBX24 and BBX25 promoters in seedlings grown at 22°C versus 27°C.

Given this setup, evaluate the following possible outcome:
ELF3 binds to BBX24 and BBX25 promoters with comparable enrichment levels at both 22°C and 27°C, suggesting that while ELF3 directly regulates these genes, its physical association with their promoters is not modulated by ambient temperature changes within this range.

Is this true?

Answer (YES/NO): NO